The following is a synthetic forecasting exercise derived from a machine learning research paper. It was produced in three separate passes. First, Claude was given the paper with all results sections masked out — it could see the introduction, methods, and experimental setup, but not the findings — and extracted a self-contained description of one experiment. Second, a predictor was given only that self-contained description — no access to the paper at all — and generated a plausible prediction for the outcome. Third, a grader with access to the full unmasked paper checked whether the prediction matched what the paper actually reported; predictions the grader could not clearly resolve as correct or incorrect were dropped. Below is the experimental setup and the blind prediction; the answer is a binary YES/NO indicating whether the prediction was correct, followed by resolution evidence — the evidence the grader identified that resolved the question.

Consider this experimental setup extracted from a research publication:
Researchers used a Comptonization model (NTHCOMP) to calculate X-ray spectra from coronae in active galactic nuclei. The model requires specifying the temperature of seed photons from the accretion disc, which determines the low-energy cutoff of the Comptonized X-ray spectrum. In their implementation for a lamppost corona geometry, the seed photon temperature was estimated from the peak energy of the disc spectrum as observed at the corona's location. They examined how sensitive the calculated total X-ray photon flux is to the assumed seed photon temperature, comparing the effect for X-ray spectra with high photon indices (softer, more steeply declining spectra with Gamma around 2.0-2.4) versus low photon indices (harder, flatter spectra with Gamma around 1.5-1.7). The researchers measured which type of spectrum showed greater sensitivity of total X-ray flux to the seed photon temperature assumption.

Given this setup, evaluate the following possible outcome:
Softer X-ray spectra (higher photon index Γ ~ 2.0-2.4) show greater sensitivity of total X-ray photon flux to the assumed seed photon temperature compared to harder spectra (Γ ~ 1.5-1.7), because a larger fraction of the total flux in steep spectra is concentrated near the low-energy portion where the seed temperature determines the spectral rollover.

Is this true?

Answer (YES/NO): YES